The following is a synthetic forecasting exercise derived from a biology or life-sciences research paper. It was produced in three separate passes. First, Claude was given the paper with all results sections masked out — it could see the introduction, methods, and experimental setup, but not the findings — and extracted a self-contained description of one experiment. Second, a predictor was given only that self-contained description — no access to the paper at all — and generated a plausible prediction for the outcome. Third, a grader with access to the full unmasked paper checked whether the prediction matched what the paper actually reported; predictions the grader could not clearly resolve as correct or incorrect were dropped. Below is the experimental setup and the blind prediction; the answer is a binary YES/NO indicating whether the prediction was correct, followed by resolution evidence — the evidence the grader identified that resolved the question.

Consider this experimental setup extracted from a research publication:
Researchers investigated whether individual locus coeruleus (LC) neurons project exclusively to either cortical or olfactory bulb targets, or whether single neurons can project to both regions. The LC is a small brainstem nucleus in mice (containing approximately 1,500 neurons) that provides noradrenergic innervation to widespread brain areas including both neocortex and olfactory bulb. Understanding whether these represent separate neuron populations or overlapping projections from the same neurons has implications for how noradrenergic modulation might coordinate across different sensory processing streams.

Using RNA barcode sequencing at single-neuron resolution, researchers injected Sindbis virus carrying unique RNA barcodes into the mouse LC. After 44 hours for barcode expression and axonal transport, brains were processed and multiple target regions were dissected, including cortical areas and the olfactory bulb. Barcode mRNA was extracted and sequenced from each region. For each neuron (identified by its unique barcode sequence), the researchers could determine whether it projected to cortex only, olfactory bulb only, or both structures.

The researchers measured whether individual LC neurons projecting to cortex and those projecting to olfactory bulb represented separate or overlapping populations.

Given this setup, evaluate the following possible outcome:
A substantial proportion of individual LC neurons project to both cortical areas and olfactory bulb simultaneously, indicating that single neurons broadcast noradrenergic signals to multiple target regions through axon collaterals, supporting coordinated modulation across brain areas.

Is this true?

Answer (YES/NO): NO